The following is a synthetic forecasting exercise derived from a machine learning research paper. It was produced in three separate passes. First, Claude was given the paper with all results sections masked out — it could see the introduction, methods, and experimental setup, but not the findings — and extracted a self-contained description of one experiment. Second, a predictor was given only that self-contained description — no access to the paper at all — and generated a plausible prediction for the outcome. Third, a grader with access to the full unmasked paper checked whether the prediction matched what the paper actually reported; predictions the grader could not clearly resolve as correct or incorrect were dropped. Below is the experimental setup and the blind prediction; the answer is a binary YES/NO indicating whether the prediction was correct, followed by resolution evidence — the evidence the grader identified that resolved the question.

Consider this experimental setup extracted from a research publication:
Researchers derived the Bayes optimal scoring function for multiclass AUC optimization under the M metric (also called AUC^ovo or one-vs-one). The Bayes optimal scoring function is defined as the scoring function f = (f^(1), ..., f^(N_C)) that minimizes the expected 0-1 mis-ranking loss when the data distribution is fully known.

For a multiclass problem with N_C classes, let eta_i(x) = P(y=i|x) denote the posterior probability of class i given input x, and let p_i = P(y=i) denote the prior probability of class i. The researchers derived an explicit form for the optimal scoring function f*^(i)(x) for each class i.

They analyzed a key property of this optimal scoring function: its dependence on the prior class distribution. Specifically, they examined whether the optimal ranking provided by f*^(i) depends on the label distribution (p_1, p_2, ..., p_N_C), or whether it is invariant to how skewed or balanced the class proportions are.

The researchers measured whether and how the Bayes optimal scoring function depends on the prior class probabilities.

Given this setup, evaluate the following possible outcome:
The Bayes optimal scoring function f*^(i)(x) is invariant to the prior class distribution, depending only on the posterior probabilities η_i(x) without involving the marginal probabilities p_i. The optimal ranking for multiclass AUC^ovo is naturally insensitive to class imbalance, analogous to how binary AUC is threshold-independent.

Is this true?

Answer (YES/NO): NO